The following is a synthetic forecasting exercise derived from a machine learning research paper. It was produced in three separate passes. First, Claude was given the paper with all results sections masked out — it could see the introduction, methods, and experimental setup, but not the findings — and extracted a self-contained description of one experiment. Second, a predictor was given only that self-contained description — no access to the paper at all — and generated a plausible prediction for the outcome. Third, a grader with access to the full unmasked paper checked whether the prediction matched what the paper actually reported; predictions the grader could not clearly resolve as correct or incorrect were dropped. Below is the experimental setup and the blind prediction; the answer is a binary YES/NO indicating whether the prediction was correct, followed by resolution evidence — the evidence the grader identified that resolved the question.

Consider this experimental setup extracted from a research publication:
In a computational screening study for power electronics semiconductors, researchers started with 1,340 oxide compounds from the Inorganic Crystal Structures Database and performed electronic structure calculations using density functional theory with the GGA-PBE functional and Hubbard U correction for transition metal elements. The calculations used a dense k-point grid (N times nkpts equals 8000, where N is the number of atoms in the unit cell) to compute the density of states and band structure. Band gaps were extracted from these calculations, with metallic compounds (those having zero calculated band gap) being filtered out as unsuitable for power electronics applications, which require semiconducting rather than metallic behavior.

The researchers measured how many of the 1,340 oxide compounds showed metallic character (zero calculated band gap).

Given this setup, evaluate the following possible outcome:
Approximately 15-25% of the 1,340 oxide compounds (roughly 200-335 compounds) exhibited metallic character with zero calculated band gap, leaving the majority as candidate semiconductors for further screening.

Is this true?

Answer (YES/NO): YES